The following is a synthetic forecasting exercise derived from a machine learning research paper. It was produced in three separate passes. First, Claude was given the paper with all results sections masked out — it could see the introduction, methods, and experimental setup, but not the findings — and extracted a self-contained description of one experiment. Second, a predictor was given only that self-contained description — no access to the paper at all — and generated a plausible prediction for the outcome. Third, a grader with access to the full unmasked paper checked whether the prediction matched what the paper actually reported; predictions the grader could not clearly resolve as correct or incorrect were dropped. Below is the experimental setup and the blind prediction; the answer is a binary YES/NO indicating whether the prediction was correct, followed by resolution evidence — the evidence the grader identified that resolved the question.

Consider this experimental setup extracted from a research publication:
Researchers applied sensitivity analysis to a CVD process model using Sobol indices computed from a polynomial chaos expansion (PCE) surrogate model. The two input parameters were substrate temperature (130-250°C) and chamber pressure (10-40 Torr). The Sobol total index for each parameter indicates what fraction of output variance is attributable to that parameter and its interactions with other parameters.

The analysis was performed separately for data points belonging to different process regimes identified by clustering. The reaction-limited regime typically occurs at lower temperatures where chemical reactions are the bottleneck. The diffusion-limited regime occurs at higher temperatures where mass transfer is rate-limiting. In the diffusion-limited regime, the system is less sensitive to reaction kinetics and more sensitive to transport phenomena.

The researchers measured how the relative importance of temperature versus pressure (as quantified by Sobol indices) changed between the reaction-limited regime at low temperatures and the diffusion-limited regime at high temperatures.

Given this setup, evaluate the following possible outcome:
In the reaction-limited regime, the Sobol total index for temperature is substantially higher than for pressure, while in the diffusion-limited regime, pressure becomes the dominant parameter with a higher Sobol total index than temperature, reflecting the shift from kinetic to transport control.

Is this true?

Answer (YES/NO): YES